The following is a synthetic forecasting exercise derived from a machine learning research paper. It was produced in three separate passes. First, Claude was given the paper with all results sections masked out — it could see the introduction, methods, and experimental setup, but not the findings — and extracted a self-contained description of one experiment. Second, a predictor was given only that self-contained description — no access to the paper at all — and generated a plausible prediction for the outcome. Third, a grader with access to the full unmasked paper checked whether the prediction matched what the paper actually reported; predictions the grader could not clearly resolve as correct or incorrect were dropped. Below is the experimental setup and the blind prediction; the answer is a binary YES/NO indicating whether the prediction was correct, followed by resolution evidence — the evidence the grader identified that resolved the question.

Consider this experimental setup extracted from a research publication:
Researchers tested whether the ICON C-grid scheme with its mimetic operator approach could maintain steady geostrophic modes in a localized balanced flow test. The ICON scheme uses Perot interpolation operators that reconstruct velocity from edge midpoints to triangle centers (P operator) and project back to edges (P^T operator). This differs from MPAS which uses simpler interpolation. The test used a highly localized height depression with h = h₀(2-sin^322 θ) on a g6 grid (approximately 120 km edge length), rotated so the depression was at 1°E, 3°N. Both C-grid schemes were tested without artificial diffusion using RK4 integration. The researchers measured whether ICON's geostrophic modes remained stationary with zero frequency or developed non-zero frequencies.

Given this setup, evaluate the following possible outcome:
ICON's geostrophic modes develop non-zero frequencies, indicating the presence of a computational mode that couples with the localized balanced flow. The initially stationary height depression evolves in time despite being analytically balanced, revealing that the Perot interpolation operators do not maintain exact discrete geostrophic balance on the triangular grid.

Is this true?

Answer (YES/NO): NO